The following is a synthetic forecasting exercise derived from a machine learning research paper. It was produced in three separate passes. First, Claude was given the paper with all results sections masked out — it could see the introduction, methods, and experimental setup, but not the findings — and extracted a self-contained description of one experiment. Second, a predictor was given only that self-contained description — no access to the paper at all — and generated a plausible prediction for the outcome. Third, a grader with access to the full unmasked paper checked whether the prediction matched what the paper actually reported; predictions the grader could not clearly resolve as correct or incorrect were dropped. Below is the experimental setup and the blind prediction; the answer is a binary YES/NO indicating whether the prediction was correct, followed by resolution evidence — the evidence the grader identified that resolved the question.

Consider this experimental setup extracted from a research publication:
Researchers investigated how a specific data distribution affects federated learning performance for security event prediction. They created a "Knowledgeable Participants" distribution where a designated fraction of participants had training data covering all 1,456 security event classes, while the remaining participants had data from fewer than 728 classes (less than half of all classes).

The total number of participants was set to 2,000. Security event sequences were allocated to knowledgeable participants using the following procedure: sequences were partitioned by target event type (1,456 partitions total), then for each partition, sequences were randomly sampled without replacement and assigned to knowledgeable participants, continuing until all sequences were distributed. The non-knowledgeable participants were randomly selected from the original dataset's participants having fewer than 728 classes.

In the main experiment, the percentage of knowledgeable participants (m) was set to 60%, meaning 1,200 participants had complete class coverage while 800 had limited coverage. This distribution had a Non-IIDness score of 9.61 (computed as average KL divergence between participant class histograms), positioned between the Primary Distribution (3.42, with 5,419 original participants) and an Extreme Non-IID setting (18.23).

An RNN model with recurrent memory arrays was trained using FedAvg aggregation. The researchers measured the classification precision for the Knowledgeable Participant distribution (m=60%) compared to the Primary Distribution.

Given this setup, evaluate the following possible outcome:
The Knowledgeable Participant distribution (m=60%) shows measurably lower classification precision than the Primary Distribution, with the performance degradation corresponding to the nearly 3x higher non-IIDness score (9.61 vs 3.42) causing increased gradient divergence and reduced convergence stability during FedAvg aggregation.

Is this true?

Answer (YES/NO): YES